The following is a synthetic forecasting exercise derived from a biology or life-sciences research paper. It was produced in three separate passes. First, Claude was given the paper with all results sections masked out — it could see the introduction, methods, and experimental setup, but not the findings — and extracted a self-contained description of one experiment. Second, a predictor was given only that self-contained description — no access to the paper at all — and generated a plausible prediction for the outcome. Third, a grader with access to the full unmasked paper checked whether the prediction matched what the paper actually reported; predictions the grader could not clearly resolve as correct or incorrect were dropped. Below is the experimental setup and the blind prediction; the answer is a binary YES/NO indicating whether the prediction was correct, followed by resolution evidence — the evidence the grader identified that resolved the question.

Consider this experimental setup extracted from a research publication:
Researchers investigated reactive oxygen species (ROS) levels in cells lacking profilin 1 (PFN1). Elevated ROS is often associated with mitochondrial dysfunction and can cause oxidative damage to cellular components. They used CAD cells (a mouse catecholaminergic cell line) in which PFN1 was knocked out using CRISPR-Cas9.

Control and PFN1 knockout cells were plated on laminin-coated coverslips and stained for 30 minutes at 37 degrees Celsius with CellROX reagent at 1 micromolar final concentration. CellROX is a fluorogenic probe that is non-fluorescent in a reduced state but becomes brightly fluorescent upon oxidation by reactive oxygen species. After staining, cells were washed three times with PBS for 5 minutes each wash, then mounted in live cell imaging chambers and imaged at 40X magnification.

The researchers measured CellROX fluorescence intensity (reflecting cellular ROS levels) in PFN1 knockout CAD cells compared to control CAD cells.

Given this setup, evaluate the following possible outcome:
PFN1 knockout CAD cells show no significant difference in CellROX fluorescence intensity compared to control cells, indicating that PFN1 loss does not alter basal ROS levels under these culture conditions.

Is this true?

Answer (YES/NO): NO